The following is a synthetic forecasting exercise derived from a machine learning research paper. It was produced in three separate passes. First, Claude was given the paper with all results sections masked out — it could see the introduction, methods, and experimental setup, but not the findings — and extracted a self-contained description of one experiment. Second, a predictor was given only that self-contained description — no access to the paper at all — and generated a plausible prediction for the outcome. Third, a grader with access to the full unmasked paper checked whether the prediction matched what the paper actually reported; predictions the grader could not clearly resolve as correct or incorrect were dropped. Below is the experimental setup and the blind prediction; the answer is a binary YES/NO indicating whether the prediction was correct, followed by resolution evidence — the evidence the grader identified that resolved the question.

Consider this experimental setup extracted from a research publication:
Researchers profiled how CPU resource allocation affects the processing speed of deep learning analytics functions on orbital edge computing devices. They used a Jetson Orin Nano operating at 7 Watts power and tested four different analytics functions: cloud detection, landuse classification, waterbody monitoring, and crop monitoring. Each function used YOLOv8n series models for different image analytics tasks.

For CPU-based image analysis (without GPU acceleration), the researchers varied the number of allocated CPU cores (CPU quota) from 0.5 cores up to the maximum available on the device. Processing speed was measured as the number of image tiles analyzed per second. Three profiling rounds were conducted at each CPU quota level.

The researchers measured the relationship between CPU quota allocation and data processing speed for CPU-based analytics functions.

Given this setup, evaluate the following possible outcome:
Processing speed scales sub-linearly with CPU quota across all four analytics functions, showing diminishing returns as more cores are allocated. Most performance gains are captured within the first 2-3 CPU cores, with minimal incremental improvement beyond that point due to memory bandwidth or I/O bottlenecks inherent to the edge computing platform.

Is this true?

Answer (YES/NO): NO